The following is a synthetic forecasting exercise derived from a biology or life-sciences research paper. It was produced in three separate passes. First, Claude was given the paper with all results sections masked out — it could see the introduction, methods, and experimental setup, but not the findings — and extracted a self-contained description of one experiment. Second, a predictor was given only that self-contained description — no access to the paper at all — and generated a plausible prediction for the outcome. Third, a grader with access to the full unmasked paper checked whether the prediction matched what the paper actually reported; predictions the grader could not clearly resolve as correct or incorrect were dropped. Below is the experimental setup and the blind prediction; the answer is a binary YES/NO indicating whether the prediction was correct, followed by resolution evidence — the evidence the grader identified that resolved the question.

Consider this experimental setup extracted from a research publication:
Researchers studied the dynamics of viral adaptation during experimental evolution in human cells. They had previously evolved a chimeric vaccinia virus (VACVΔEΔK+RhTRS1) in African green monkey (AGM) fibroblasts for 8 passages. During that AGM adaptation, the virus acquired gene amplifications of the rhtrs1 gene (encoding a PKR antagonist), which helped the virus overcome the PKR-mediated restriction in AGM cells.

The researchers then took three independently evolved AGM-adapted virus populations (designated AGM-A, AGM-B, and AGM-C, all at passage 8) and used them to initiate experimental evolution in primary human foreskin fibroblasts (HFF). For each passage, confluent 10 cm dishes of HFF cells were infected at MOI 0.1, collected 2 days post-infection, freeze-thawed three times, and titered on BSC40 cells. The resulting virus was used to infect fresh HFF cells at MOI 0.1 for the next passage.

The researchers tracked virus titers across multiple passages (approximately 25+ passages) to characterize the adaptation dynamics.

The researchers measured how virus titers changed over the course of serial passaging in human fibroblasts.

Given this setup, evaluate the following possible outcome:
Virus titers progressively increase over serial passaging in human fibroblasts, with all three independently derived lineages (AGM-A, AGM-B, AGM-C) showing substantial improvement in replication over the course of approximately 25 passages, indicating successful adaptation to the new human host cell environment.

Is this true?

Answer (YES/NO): NO